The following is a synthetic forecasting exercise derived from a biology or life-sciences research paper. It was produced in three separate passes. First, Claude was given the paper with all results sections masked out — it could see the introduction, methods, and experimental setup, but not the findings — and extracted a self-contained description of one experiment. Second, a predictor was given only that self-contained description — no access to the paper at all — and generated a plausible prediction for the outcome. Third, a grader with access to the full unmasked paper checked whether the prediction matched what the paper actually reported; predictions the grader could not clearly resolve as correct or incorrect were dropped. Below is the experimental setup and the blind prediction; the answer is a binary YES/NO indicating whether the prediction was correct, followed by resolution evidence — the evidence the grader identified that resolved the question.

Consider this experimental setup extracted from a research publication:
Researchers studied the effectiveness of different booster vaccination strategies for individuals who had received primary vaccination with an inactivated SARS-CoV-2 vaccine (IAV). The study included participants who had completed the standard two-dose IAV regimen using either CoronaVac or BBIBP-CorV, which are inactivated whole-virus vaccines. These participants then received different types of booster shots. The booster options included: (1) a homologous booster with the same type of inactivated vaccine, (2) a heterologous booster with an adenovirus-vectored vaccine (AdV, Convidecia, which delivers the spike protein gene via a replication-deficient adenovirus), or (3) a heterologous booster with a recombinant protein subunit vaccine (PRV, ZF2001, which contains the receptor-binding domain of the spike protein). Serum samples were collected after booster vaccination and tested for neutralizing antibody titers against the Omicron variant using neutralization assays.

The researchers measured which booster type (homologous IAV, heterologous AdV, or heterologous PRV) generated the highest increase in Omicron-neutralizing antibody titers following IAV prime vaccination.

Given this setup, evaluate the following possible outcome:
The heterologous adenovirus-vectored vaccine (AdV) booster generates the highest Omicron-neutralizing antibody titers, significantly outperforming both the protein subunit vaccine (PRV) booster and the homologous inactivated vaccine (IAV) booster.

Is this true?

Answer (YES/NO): YES